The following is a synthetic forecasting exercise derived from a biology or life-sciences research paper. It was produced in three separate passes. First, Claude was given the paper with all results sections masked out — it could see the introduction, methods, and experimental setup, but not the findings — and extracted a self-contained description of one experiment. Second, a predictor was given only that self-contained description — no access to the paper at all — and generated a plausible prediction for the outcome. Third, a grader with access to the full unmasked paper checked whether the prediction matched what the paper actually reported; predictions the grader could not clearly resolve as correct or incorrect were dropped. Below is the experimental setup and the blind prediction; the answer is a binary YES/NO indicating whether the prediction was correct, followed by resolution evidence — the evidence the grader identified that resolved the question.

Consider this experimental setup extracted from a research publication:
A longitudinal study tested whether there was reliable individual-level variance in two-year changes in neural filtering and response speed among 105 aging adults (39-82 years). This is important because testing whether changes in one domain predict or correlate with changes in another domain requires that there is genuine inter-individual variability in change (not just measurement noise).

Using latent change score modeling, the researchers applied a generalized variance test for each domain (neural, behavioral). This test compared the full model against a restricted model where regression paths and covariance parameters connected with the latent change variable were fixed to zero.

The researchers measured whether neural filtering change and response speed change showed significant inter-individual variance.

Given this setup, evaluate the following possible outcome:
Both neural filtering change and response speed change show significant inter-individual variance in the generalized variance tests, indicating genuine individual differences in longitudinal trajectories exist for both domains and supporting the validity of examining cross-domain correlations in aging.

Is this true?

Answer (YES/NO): YES